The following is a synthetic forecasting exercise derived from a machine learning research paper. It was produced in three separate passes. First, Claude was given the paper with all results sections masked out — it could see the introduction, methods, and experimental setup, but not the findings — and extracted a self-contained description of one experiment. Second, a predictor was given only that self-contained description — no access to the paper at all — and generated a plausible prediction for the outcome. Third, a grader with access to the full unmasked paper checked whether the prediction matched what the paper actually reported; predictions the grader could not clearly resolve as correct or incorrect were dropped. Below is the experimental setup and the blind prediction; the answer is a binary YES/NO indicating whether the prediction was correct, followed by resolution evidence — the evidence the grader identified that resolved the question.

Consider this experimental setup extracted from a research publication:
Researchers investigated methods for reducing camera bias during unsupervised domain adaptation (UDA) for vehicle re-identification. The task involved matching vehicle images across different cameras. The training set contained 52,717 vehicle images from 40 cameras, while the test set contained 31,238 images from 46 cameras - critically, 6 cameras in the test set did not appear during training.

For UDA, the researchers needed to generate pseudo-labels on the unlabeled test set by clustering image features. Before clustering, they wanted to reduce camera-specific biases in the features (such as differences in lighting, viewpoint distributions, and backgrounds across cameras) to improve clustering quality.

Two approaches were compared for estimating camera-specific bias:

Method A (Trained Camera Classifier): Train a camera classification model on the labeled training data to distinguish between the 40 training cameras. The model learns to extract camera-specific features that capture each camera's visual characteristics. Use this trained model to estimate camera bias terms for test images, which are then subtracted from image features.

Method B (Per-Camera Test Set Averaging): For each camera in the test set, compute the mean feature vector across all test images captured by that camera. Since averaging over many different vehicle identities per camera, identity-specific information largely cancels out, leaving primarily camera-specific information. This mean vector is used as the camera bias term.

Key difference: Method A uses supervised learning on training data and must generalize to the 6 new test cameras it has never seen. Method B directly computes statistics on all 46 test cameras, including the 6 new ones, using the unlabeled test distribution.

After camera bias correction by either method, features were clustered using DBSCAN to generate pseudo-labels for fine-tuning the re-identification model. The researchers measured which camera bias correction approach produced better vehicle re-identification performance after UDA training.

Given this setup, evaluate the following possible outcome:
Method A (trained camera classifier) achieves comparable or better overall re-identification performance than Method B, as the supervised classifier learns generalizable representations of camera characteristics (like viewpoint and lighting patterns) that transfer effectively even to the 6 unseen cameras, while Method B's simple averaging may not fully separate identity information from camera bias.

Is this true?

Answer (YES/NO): NO